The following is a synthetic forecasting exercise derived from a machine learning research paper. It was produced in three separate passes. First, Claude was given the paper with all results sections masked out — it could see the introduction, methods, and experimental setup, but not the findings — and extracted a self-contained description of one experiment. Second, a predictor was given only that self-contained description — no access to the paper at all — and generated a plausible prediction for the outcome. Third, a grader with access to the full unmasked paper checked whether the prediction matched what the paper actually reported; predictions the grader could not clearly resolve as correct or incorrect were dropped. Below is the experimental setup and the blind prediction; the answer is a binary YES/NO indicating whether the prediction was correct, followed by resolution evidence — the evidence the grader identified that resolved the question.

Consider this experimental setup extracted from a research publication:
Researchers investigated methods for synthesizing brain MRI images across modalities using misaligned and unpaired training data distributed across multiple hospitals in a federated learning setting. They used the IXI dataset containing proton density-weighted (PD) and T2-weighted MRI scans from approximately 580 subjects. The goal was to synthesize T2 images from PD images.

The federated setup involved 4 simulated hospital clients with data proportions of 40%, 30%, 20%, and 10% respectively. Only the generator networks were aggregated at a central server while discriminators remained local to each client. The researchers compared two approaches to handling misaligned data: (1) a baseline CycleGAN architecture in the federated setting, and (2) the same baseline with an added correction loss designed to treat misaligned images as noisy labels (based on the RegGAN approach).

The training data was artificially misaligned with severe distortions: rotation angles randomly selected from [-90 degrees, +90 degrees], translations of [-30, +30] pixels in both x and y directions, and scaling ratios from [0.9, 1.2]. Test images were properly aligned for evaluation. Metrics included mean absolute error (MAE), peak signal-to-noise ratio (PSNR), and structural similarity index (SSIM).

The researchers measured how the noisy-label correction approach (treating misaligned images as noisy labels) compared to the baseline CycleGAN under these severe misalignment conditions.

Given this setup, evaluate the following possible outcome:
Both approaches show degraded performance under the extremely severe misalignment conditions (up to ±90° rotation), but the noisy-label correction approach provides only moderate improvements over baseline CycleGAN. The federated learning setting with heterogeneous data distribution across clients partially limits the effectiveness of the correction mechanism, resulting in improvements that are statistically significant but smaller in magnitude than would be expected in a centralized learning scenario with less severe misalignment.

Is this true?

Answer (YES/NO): NO